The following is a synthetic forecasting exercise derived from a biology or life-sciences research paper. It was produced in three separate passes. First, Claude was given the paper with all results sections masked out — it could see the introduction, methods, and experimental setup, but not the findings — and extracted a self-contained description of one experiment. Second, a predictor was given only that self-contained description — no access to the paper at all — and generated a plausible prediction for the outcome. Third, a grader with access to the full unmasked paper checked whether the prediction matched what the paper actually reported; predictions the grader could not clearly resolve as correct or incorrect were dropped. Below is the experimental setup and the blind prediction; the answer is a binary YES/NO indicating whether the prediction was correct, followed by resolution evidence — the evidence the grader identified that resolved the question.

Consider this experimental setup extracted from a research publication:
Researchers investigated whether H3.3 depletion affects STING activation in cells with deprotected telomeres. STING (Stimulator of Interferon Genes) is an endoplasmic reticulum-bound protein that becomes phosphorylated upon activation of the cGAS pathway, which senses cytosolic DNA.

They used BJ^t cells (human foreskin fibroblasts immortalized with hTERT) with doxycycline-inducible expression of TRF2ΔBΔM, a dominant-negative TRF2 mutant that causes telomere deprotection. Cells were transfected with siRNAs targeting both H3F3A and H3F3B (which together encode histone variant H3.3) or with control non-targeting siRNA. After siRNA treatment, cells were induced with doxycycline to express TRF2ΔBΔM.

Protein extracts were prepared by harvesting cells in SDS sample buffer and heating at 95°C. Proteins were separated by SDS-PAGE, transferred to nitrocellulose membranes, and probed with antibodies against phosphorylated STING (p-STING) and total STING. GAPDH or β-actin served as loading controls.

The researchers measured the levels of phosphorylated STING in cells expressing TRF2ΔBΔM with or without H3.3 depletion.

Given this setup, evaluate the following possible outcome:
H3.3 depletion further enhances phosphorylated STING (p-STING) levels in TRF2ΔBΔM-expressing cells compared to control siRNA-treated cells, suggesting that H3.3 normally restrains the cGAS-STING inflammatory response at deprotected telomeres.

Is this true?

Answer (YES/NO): NO